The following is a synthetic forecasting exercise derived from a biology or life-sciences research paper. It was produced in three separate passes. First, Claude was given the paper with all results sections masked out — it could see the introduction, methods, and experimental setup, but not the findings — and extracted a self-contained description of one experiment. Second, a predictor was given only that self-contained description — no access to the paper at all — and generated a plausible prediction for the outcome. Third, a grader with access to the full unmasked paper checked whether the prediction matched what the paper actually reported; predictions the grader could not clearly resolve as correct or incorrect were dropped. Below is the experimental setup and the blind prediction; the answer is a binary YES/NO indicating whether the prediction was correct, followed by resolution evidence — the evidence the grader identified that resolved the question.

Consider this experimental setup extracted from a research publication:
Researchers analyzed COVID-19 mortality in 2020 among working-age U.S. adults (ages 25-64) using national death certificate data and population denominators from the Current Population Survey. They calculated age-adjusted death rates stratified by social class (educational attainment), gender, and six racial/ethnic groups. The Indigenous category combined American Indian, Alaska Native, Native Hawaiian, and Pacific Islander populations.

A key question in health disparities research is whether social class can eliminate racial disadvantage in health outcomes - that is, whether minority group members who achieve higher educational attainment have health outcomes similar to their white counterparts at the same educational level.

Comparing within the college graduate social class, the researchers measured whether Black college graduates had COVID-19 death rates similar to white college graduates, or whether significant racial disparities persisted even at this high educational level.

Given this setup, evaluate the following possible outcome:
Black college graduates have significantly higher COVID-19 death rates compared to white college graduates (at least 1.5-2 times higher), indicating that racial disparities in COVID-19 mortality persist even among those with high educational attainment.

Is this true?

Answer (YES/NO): YES